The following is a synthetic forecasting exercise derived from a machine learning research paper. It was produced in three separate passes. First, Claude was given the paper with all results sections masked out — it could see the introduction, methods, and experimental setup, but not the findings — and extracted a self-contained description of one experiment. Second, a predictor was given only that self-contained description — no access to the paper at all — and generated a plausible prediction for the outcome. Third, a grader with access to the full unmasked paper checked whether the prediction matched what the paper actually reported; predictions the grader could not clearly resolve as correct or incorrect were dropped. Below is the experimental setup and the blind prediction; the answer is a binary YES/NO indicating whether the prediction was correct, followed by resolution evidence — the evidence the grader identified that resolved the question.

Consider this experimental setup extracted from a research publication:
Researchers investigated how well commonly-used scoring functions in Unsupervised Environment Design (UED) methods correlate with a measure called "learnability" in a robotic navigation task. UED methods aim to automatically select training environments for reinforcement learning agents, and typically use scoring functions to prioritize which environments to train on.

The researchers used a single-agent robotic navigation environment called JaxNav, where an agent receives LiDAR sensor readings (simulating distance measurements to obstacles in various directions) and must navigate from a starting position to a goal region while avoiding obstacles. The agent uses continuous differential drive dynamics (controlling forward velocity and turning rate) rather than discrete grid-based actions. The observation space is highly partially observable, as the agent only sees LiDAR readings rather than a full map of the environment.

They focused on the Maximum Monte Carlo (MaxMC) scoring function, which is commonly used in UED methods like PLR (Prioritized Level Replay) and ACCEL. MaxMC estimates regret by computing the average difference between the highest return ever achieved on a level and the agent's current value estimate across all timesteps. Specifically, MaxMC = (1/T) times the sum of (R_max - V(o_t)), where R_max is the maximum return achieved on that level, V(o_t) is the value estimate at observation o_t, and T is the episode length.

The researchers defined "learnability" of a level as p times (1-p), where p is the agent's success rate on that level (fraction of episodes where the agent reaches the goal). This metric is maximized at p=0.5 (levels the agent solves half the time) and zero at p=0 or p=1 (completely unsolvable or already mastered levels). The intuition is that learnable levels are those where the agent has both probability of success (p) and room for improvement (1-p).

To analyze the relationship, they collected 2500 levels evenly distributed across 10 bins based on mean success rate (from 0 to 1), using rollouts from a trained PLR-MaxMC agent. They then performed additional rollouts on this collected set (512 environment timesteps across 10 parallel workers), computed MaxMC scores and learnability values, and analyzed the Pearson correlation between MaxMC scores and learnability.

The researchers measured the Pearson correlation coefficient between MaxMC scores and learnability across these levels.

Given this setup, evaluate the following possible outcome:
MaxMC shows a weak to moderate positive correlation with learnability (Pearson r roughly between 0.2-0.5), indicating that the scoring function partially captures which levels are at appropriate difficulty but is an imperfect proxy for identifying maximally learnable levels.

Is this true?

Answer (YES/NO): NO